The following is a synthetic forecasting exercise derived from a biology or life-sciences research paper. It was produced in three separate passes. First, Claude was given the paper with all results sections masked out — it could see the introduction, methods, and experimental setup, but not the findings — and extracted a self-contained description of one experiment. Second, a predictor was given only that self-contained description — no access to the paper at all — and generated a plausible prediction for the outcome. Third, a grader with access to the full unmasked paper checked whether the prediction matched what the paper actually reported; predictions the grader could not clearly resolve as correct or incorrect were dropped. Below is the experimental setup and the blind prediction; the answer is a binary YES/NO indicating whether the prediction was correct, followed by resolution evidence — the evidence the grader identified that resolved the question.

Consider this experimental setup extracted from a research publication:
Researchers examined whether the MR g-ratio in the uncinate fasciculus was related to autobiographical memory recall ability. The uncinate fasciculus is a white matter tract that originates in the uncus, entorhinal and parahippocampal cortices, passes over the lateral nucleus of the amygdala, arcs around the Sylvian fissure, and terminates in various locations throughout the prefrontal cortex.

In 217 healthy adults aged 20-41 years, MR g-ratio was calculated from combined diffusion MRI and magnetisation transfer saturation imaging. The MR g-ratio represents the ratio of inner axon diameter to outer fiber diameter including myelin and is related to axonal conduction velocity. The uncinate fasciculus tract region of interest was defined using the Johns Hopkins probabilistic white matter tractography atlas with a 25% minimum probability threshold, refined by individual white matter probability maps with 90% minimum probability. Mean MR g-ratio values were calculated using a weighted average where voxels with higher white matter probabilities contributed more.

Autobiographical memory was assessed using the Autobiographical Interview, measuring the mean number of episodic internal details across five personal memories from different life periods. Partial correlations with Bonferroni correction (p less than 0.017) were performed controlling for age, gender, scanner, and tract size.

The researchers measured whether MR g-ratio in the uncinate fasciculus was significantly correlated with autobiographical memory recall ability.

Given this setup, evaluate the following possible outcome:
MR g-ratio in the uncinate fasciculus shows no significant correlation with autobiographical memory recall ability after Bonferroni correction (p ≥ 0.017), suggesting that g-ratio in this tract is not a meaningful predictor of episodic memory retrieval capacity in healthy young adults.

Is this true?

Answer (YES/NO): YES